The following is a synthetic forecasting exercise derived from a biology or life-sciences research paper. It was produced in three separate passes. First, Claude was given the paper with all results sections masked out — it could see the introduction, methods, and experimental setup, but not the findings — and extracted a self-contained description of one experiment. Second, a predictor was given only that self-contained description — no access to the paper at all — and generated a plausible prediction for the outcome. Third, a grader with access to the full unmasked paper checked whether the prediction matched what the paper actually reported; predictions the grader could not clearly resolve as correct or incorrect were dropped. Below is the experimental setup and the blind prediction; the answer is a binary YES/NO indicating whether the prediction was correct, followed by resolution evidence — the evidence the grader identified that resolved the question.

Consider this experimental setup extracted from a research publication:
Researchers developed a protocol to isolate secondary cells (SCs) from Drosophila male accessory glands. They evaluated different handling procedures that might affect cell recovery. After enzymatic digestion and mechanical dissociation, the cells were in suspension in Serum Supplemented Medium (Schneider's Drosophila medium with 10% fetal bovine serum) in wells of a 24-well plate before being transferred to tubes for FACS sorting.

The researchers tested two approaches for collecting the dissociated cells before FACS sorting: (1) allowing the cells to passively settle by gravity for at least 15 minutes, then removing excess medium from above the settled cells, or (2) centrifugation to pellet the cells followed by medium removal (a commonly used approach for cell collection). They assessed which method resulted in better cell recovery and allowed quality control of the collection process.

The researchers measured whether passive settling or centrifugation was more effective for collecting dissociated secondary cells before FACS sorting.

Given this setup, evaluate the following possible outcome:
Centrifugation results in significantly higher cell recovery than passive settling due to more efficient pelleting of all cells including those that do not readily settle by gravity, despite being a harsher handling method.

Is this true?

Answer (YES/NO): NO